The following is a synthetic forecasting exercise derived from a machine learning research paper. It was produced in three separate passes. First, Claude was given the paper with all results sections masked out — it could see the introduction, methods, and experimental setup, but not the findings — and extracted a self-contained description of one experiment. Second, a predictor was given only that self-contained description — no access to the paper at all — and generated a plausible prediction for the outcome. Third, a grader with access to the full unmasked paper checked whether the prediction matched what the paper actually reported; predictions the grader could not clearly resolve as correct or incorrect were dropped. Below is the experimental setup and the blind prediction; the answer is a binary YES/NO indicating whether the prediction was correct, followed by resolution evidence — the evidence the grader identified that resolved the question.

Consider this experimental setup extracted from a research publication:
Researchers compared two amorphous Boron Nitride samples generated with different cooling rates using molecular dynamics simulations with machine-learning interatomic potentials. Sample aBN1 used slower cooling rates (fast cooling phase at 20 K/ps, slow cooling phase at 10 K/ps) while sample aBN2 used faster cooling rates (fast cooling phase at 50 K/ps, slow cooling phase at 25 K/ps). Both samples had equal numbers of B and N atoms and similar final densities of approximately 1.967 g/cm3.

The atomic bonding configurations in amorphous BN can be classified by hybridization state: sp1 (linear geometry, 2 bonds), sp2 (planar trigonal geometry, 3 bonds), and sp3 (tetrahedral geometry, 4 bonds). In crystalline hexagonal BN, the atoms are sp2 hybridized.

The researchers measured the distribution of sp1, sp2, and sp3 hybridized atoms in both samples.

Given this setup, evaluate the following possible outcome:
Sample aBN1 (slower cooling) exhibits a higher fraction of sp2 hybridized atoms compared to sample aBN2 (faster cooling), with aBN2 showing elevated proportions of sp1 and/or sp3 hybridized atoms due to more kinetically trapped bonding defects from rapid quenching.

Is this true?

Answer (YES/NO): NO